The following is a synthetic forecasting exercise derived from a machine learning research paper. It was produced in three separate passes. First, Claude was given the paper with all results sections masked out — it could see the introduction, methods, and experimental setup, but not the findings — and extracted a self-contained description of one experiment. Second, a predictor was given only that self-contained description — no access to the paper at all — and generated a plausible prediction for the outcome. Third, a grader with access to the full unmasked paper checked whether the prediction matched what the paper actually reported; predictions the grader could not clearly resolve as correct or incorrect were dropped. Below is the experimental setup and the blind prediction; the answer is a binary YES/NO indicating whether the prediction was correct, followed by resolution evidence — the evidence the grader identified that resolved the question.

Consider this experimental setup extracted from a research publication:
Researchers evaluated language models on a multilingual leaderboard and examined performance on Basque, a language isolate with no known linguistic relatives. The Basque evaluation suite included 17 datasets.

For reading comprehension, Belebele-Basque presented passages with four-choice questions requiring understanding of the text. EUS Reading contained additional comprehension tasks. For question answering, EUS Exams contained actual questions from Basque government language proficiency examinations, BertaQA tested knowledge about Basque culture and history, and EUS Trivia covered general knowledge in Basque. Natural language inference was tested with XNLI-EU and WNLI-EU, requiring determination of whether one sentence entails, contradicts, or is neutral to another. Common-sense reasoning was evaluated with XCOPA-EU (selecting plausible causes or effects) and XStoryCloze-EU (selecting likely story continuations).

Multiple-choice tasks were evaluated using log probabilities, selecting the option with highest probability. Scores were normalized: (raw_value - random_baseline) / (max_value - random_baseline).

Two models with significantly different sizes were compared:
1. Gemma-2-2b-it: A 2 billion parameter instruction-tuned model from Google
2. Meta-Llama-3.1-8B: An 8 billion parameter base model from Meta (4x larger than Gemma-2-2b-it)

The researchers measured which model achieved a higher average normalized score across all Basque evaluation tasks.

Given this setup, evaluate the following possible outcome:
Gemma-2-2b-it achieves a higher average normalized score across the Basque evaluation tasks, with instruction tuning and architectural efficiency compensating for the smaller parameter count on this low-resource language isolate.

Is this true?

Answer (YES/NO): YES